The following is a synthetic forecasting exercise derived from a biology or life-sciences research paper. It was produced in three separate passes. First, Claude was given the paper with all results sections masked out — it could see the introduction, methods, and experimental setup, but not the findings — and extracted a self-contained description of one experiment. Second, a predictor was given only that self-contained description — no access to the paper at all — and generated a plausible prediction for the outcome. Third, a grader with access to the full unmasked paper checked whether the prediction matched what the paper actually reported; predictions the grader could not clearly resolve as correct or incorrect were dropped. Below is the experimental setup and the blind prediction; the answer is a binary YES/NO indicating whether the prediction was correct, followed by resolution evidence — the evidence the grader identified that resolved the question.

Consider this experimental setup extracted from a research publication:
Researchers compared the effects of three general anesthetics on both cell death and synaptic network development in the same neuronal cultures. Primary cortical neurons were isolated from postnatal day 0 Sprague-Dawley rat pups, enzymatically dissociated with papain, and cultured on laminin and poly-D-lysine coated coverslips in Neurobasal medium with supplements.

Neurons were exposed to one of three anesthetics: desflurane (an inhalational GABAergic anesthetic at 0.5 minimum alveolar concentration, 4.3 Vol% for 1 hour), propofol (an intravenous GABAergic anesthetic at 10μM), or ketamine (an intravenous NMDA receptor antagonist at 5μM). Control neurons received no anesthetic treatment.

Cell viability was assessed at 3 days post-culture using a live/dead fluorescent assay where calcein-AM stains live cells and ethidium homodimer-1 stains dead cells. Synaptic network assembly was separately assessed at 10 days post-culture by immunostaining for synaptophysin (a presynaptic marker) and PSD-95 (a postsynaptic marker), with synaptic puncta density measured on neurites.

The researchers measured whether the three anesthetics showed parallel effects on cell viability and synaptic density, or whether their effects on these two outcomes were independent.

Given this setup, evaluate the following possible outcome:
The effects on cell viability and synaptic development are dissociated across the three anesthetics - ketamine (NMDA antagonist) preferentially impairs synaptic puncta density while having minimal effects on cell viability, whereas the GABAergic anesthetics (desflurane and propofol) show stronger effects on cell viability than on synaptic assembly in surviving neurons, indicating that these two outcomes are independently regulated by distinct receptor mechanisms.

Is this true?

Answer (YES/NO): NO